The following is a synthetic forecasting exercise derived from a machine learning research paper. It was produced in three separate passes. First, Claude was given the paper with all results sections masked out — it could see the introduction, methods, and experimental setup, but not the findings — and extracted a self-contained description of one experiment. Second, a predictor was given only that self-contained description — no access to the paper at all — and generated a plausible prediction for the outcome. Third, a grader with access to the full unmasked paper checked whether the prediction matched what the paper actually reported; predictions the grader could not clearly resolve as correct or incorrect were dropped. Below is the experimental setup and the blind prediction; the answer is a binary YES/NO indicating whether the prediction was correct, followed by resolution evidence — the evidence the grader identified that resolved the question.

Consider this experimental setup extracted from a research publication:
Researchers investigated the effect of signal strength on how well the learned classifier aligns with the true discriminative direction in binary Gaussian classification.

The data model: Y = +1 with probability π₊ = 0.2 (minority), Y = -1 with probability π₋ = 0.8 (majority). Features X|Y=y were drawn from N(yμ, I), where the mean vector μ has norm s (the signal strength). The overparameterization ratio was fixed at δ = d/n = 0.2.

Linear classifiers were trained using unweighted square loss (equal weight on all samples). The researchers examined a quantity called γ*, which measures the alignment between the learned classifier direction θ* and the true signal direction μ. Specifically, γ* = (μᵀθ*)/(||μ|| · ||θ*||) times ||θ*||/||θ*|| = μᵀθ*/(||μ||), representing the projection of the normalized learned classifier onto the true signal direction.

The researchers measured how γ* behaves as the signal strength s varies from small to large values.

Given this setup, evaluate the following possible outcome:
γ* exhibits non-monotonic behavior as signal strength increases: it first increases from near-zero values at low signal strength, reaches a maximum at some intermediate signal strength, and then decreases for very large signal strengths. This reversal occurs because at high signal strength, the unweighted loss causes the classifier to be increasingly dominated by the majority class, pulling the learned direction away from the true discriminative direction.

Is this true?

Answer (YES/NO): YES